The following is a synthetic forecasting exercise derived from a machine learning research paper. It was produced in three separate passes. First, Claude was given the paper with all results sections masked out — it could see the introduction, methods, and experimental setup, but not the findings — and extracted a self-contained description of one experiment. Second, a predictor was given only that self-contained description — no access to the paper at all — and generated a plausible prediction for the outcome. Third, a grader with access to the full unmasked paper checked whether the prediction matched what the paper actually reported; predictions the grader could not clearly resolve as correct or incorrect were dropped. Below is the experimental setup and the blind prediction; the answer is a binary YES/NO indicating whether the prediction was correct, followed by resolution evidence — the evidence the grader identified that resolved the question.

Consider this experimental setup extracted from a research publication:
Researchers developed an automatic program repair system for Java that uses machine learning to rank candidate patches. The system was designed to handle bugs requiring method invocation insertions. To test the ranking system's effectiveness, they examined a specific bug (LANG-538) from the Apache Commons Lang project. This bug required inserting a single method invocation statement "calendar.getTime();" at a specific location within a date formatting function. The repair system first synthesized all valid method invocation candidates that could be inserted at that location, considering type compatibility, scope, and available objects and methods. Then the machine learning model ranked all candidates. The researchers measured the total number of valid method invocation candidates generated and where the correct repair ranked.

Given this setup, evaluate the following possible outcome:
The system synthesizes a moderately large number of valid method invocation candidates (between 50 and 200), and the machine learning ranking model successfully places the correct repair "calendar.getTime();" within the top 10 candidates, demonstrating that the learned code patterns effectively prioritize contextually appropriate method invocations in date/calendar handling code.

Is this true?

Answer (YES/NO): NO